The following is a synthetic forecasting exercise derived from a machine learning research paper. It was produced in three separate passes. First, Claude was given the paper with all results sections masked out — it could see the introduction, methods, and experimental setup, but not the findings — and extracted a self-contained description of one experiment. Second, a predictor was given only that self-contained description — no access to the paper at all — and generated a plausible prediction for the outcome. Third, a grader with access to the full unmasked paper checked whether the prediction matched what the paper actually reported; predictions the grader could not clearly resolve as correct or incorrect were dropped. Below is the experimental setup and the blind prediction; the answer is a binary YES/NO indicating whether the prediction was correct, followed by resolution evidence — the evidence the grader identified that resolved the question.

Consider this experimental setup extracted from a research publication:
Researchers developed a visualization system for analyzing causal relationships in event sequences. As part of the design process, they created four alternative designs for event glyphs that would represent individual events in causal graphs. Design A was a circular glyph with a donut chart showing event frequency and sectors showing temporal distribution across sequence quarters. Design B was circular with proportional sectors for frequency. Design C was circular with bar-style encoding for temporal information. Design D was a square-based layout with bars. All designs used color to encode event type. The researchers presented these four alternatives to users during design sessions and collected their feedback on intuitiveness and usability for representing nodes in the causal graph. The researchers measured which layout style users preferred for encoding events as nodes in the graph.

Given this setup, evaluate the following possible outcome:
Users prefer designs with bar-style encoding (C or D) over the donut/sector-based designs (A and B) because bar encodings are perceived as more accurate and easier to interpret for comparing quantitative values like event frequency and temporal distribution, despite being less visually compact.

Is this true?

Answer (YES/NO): NO